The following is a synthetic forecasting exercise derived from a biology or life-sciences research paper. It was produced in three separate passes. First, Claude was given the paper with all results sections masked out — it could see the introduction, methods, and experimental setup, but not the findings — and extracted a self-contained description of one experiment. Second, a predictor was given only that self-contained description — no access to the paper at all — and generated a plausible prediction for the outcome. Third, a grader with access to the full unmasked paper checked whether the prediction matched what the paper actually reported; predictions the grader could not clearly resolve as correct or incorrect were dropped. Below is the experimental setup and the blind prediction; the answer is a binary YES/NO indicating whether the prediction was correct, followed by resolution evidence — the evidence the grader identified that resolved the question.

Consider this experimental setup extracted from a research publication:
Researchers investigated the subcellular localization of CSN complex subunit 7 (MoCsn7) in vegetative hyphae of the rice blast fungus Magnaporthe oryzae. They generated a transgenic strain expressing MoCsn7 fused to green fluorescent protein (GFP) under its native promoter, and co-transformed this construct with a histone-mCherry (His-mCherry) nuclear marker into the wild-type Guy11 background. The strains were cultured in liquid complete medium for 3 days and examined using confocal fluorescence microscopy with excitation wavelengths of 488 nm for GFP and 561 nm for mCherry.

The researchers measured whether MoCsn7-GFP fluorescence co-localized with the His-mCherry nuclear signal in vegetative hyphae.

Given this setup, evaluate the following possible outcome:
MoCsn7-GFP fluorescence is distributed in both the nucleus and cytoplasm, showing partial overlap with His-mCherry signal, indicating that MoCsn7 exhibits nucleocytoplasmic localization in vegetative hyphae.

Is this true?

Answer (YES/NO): YES